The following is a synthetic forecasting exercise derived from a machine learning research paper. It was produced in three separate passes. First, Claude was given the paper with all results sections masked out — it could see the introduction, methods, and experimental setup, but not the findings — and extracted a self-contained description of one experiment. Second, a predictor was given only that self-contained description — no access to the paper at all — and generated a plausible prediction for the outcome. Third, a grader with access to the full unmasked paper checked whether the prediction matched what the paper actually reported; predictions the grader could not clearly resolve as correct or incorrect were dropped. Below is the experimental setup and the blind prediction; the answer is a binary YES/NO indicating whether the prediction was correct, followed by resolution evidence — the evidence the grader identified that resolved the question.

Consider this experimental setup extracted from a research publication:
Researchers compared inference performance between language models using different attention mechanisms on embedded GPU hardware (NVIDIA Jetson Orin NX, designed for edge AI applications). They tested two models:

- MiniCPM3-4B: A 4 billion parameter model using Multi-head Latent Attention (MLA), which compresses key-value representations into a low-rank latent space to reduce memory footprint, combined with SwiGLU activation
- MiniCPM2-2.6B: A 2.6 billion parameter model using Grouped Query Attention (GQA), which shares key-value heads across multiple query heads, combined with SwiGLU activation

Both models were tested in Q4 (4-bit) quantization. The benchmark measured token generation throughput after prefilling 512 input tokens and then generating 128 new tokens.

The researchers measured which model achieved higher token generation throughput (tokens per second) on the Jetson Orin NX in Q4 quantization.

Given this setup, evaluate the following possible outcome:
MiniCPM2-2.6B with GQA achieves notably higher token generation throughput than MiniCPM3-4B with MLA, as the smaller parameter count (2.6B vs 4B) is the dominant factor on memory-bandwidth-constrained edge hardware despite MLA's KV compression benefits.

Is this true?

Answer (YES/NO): NO